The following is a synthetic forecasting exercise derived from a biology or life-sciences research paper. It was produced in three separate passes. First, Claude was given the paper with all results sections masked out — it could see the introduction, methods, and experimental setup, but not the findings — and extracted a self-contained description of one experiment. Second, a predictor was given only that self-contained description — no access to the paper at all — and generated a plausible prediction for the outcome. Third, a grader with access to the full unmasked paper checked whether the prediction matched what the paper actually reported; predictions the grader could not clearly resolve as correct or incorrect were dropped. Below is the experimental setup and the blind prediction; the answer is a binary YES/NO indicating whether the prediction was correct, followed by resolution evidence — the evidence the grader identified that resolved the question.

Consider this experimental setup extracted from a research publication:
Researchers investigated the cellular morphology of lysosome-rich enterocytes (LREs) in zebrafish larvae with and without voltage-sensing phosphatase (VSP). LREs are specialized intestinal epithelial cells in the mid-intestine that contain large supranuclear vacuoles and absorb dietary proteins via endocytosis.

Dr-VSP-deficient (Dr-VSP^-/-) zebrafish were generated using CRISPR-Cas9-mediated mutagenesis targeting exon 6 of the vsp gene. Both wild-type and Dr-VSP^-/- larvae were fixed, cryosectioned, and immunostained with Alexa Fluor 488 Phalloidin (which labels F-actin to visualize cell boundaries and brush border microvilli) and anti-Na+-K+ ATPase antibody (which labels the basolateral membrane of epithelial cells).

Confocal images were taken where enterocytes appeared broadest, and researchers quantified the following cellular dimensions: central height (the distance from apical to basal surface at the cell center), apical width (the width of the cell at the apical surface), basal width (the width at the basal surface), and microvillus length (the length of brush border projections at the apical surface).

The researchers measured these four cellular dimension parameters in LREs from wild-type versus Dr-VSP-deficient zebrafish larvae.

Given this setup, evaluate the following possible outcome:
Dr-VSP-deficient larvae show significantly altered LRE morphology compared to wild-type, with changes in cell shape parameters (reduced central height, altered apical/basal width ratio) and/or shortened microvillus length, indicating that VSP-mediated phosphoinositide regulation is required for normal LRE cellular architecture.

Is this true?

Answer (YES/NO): NO